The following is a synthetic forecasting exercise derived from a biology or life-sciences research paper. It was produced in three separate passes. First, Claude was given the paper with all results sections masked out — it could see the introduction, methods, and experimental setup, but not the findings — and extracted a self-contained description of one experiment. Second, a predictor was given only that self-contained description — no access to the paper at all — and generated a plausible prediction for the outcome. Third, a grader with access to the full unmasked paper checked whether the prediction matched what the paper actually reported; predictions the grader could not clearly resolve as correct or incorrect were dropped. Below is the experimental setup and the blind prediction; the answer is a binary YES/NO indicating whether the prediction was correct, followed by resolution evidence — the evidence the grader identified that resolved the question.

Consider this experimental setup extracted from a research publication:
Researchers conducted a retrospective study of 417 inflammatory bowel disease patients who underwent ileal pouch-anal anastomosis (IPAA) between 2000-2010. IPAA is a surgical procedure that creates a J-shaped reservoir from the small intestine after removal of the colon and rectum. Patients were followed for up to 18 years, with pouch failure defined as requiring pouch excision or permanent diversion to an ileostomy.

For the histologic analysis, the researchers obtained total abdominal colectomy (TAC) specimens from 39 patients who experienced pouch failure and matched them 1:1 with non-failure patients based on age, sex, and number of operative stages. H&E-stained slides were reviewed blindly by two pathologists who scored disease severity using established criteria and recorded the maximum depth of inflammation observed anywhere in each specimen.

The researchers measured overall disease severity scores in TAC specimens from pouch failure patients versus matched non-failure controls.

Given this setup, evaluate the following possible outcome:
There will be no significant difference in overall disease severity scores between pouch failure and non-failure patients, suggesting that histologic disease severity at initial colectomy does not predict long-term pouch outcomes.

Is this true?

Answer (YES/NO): NO